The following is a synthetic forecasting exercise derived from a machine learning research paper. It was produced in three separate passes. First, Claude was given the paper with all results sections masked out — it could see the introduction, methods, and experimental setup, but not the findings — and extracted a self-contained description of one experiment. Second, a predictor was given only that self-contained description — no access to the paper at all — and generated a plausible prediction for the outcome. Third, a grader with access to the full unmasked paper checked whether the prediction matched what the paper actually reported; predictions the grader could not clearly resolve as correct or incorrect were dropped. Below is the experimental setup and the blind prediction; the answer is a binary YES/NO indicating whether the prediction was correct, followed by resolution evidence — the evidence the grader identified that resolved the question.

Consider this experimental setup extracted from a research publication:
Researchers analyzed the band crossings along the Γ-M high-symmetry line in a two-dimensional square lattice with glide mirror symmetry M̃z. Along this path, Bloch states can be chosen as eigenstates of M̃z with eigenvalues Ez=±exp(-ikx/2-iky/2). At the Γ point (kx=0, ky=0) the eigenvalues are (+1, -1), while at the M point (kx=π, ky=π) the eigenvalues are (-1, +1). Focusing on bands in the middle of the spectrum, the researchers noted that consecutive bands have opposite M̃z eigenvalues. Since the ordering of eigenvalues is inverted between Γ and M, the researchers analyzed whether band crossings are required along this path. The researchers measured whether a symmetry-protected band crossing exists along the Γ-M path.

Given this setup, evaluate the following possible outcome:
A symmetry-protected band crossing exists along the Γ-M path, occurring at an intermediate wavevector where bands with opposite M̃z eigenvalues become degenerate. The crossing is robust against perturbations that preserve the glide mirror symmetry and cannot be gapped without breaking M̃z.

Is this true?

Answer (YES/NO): YES